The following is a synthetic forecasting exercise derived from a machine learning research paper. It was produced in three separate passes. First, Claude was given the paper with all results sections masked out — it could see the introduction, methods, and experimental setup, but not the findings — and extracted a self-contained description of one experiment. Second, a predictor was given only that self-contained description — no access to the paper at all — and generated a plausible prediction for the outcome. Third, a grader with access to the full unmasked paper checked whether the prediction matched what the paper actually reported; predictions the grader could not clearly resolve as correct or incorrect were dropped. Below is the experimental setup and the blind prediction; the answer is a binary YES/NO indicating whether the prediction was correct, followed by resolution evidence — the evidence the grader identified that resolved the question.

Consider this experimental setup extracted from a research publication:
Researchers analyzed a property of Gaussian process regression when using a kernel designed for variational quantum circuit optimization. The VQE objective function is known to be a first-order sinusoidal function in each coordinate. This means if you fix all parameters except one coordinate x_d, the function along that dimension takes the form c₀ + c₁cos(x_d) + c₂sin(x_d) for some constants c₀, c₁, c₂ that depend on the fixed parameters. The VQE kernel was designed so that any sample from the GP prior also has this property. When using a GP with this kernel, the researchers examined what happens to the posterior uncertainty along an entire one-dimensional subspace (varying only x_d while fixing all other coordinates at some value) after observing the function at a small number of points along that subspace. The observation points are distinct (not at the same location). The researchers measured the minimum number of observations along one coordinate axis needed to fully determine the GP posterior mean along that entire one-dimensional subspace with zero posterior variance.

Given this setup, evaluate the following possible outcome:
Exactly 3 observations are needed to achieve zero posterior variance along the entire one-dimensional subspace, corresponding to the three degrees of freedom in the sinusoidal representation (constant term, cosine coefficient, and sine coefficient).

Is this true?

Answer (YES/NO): YES